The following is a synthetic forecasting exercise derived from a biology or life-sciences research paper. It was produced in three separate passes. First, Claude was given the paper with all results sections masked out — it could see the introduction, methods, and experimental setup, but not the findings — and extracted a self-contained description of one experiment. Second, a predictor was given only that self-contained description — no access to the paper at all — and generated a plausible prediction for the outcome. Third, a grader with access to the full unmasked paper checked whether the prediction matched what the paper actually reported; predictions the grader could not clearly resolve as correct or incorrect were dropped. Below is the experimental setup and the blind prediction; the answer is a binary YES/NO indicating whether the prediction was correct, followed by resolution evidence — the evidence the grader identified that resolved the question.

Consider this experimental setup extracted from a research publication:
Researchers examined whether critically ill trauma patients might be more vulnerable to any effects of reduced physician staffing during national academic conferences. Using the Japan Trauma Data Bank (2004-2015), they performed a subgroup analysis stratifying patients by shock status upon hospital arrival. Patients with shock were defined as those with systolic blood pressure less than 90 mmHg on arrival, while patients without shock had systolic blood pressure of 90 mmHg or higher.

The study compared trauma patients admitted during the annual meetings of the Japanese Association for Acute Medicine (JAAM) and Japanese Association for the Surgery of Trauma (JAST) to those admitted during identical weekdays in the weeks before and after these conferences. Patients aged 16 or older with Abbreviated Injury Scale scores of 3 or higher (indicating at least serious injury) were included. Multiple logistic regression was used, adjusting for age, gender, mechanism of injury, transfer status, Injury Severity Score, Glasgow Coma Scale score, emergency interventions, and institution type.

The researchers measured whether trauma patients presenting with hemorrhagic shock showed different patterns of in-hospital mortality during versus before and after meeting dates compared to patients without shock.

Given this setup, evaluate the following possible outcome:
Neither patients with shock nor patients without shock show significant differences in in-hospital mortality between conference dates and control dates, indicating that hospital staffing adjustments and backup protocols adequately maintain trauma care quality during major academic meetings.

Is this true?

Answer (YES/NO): YES